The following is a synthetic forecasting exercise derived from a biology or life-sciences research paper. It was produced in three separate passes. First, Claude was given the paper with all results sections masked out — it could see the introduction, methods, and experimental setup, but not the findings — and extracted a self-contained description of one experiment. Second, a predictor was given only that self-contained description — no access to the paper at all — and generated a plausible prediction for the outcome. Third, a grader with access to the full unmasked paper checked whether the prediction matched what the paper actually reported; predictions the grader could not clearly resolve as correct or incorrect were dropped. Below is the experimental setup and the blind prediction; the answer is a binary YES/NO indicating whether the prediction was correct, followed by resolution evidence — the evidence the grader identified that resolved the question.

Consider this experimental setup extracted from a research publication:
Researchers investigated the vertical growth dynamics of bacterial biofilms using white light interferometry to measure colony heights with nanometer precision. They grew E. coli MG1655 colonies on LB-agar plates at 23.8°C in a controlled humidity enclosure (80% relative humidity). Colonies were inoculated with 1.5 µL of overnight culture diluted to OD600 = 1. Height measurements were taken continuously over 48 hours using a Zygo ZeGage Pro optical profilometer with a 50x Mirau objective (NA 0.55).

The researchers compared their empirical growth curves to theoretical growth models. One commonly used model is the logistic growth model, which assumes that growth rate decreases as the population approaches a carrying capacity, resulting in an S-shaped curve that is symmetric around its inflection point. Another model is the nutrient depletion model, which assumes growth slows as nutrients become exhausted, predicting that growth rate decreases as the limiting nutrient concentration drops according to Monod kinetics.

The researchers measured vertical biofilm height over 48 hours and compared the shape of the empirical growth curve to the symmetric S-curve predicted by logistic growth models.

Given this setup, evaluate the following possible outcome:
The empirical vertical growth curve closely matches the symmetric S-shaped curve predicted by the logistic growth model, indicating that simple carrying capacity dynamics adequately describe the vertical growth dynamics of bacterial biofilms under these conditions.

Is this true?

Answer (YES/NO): NO